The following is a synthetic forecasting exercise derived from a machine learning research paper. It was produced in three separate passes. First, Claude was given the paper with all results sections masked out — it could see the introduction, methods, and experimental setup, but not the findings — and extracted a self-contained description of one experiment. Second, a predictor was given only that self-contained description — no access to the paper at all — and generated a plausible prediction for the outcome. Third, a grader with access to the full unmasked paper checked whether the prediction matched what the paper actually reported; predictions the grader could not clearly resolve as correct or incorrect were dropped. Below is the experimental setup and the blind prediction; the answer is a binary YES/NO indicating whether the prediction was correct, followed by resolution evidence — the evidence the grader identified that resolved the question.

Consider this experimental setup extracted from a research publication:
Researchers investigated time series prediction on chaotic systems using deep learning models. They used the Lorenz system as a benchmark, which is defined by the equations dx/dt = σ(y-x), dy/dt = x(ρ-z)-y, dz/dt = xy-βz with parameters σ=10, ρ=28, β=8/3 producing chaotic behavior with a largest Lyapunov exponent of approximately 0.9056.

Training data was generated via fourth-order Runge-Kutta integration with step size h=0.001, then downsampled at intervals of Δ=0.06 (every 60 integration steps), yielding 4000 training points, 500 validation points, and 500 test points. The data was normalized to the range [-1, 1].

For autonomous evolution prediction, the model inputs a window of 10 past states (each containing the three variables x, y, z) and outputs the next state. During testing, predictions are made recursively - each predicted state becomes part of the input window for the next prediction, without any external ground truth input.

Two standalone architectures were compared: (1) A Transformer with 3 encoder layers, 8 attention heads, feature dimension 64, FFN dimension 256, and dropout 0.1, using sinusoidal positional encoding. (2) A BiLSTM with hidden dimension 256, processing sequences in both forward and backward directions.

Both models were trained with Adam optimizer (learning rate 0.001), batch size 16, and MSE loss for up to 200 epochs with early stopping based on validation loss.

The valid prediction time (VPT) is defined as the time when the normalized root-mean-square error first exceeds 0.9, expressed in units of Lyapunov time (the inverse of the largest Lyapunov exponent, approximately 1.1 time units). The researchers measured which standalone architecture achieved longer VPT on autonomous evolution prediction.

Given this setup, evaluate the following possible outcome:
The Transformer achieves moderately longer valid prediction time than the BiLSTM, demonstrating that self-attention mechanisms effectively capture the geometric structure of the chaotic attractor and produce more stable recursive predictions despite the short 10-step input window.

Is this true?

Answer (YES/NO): NO